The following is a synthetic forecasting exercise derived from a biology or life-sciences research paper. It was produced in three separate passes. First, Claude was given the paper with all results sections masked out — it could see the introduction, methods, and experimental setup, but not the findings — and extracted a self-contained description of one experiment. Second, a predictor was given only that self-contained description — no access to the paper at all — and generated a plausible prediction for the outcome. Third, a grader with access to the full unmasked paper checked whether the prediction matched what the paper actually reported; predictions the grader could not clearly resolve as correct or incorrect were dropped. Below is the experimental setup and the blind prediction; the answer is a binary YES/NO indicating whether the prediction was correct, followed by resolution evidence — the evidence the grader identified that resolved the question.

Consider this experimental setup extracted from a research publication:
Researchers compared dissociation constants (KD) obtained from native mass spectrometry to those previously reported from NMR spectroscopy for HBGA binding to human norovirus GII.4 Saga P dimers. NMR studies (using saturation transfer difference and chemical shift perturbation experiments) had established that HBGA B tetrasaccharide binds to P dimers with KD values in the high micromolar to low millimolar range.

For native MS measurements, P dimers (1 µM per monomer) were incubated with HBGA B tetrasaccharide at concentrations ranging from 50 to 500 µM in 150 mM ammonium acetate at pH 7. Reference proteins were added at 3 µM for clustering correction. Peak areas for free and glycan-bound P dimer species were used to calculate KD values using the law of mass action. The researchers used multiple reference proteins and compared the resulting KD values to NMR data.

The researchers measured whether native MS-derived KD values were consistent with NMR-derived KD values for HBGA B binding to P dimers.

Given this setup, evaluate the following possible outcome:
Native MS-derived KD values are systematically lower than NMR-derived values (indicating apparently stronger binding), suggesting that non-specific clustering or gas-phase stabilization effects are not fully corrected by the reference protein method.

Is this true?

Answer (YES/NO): YES